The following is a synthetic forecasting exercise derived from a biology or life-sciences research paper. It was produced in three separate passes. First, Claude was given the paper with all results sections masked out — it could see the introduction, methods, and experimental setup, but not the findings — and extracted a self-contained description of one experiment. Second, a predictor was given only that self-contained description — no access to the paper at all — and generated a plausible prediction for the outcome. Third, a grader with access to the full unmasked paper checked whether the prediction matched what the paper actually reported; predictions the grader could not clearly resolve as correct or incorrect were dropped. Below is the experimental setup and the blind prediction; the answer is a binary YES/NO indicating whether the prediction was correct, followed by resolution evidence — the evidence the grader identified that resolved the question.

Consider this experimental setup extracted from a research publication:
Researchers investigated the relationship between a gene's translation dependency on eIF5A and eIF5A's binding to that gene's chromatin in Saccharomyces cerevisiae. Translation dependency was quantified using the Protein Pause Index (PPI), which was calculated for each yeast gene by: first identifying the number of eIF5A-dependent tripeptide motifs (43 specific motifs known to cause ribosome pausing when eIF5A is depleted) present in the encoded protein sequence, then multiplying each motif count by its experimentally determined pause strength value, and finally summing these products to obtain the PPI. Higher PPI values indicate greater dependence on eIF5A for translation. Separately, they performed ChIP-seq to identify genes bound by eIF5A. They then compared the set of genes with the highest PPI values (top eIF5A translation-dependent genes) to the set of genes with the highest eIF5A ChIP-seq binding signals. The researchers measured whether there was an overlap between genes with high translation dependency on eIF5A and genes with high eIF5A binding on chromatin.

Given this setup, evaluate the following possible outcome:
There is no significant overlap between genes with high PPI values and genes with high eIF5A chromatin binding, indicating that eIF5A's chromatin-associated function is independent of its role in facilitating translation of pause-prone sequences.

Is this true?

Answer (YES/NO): NO